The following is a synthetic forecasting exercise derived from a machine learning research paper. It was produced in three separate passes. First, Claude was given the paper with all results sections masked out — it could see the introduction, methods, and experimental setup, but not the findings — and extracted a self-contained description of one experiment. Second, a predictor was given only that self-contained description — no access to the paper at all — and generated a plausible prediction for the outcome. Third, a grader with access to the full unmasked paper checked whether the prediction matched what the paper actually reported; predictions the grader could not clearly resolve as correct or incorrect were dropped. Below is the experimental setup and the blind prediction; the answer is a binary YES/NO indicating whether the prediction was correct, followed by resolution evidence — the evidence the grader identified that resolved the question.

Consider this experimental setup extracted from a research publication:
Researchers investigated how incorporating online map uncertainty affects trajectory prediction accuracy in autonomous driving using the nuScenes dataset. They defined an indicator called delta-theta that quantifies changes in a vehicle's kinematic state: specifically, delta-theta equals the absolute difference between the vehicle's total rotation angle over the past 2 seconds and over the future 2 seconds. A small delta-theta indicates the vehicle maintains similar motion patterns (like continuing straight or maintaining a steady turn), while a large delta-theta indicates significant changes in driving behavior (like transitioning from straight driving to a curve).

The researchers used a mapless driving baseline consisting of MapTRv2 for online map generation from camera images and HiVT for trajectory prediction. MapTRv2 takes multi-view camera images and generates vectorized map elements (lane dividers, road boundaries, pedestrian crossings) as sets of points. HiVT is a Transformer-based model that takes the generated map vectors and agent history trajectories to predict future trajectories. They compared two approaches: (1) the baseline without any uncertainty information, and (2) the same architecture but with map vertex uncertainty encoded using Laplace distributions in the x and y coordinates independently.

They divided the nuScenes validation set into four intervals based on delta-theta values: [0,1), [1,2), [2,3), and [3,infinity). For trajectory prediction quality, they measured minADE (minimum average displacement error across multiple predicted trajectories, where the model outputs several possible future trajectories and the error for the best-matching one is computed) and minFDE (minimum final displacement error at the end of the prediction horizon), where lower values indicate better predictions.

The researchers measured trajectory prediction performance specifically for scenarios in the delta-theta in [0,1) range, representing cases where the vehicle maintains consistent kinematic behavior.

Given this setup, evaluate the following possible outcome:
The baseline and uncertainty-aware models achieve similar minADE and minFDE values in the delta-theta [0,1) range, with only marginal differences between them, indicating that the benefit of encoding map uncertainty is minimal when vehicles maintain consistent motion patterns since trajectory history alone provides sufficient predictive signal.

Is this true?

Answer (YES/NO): NO